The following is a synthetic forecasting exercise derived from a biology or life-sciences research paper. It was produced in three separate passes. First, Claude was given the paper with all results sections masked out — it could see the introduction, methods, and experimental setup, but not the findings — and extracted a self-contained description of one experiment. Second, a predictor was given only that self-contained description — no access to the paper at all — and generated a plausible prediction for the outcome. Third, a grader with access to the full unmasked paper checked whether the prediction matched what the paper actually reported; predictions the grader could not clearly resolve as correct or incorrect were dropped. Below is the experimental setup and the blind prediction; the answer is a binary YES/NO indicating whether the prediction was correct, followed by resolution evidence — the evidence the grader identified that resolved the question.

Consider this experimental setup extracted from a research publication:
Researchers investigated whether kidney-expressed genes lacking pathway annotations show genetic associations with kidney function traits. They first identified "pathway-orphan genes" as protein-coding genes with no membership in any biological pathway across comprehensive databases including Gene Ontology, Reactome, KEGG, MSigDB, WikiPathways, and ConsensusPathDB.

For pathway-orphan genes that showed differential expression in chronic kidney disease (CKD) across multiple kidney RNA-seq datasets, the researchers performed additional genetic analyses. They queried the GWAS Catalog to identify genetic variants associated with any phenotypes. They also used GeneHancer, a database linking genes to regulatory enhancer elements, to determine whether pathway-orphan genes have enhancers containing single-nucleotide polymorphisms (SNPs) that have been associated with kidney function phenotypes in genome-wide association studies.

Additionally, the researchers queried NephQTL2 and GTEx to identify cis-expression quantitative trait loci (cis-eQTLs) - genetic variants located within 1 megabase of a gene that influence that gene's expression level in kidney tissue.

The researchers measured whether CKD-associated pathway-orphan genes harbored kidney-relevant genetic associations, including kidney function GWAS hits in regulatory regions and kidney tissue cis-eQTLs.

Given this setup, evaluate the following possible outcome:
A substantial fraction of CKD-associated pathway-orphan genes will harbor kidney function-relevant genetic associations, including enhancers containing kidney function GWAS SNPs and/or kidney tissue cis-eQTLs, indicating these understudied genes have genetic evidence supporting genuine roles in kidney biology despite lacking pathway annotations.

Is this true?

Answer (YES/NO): NO